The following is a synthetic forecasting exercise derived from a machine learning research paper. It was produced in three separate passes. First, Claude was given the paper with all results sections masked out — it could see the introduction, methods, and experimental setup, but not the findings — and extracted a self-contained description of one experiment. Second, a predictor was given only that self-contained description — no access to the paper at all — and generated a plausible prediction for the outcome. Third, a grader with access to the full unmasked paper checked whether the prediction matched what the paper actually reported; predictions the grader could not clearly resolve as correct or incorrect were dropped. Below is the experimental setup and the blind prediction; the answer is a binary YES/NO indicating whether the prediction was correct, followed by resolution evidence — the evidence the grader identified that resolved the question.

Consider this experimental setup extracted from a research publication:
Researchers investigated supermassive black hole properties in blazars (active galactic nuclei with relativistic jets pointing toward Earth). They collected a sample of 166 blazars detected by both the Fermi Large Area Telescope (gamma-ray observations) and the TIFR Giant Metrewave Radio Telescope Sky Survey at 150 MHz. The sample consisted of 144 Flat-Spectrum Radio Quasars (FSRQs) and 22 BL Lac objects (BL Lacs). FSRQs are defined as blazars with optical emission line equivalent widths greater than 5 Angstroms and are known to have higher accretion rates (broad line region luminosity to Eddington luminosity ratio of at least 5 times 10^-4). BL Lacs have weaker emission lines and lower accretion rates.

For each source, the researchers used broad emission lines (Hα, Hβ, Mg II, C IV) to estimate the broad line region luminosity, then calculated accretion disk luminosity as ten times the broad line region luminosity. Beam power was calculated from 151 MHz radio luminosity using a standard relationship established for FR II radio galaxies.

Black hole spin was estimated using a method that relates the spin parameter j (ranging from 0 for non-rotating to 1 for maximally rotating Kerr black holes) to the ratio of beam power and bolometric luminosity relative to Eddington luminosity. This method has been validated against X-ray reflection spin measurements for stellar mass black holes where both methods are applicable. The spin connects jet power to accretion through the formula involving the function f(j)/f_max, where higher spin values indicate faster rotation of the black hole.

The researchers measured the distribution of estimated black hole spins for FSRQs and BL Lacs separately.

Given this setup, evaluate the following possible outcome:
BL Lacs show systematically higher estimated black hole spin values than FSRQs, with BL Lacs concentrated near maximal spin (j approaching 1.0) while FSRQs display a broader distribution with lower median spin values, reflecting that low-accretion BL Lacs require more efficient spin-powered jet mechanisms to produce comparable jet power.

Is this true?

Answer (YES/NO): NO